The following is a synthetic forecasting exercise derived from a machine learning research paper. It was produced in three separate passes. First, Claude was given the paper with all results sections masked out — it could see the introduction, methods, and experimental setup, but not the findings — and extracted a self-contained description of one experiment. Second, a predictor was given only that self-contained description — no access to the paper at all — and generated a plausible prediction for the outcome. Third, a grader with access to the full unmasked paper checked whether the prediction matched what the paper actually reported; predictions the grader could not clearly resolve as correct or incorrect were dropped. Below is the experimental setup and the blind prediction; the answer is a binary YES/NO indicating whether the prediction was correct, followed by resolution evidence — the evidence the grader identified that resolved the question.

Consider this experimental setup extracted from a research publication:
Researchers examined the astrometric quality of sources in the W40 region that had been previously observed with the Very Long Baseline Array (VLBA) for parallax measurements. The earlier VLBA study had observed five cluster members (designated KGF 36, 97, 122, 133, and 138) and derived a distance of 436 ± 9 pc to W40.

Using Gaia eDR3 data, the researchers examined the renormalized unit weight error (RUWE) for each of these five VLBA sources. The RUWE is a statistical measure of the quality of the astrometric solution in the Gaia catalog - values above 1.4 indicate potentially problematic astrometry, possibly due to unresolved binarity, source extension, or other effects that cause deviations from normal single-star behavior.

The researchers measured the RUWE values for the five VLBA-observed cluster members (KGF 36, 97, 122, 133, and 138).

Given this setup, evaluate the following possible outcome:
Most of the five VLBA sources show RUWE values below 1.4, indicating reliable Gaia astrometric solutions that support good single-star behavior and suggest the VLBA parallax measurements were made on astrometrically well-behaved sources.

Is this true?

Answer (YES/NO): NO